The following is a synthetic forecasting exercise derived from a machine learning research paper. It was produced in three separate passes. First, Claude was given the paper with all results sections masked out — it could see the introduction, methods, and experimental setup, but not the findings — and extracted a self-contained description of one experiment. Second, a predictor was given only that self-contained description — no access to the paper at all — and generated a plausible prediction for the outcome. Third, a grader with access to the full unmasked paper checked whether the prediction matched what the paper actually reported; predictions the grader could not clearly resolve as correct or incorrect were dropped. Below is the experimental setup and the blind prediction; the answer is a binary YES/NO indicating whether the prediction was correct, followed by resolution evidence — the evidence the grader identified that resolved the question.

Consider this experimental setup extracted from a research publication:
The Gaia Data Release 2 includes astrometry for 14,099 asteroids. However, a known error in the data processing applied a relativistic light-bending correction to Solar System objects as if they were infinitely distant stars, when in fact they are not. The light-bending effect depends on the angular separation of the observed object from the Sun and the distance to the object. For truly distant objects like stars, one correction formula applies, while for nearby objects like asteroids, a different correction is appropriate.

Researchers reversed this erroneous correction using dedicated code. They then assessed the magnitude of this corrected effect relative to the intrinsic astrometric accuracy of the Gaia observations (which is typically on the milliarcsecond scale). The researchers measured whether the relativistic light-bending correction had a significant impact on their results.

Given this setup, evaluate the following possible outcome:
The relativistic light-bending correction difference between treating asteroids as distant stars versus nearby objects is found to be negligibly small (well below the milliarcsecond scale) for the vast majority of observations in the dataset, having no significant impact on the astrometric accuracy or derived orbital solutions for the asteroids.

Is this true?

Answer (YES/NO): YES